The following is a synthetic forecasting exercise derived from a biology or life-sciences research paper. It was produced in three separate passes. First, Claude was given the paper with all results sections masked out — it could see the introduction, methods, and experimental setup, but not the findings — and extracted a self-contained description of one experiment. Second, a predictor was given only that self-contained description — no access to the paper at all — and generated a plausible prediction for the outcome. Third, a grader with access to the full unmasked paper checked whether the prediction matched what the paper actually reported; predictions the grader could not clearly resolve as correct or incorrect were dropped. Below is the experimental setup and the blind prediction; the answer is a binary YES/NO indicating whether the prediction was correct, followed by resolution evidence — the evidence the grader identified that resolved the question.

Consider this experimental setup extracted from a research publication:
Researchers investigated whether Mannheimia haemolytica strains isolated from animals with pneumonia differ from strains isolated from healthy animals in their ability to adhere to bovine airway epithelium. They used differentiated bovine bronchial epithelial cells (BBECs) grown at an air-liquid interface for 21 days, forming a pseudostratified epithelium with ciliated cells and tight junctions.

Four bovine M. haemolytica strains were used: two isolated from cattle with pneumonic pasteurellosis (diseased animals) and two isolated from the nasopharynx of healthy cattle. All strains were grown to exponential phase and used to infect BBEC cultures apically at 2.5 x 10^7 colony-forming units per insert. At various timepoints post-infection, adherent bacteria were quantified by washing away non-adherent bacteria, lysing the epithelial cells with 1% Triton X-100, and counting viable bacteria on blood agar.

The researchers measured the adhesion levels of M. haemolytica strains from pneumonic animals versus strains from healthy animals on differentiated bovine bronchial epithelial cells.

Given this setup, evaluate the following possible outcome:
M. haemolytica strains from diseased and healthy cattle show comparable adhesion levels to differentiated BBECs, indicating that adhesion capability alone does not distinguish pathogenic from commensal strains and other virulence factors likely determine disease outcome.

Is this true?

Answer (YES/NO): NO